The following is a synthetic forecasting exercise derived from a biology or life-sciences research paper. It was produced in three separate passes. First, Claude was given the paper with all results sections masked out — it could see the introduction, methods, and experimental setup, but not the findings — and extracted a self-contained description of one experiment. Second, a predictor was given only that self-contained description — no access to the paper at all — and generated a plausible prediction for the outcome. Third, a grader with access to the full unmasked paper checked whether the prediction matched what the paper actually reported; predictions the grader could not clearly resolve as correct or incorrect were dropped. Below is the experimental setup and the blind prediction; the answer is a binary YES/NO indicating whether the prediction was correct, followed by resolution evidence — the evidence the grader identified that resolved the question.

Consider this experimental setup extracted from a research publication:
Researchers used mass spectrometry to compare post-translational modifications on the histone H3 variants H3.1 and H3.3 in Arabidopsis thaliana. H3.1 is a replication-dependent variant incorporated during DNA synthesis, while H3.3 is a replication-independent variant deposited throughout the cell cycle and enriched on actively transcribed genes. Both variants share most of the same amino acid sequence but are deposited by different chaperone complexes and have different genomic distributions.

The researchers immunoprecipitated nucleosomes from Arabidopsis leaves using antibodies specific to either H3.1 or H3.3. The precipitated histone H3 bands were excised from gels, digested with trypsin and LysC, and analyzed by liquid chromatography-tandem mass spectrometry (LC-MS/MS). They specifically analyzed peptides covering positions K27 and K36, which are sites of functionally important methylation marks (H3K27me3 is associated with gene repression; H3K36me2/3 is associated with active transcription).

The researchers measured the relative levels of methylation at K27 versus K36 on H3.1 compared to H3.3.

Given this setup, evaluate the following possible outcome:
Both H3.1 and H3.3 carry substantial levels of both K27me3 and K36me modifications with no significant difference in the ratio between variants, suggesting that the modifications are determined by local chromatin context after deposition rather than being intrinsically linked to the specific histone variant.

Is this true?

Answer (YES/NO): YES